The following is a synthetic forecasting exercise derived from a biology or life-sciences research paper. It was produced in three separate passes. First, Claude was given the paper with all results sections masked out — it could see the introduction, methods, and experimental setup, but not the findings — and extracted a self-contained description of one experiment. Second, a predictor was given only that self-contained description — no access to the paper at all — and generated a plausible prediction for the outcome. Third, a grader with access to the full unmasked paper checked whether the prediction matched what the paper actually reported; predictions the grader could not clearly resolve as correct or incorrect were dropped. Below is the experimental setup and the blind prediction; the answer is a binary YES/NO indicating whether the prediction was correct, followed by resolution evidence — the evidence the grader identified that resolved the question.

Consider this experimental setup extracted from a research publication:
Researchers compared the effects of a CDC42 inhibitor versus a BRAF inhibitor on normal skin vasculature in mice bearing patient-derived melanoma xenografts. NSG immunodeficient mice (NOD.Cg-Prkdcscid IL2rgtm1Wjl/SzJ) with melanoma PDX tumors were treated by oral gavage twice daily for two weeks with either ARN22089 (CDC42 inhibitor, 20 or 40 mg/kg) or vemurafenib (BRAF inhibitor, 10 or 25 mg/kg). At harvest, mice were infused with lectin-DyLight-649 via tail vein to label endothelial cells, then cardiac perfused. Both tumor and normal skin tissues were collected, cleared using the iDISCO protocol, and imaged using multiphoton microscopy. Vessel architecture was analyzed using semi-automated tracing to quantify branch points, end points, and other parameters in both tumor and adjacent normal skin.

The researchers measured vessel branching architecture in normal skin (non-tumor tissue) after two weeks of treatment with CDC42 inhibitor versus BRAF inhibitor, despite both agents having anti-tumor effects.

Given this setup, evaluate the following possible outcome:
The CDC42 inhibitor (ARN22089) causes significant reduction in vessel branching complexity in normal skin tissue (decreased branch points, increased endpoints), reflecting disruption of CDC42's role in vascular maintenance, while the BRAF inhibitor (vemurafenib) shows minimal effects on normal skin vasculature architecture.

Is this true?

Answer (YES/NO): NO